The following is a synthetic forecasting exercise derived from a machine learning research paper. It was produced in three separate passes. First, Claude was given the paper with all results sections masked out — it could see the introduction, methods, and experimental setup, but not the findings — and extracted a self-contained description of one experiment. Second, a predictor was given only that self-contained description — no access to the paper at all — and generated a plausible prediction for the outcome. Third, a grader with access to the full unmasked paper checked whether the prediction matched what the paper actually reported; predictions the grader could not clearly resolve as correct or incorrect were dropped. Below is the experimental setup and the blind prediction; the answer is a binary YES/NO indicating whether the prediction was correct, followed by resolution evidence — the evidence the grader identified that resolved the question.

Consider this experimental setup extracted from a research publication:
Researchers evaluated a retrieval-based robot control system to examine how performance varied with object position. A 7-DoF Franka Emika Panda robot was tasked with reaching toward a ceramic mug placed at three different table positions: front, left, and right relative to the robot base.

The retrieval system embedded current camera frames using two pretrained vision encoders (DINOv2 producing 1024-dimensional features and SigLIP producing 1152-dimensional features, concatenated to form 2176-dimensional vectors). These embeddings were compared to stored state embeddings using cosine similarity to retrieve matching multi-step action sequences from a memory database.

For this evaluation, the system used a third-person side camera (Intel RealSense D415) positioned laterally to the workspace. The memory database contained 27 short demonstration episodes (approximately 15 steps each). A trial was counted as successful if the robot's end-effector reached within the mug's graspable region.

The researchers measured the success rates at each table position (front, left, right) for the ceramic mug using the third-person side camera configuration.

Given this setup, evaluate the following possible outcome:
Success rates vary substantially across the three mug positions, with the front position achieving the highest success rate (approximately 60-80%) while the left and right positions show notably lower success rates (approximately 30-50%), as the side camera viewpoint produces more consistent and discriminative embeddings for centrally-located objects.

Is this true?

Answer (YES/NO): NO